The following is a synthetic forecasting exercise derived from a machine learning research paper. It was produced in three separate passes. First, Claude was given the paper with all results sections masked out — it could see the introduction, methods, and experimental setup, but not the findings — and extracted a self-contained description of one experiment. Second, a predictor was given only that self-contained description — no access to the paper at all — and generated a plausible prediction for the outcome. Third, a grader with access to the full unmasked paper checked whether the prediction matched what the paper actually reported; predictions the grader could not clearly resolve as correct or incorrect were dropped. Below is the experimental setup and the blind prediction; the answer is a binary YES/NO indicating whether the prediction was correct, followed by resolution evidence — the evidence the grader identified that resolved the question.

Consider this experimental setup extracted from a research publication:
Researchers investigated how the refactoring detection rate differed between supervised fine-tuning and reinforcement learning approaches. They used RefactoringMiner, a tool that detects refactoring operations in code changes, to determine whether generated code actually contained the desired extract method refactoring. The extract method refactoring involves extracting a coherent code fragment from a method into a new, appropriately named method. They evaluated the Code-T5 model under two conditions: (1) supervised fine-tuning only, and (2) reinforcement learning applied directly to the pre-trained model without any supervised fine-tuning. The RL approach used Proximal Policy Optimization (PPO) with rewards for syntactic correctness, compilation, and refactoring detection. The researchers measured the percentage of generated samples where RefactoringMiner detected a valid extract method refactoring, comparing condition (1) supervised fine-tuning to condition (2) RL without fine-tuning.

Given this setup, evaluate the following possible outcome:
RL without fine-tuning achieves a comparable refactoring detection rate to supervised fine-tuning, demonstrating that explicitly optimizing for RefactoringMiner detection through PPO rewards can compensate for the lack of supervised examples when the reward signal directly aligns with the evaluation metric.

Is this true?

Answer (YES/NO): NO